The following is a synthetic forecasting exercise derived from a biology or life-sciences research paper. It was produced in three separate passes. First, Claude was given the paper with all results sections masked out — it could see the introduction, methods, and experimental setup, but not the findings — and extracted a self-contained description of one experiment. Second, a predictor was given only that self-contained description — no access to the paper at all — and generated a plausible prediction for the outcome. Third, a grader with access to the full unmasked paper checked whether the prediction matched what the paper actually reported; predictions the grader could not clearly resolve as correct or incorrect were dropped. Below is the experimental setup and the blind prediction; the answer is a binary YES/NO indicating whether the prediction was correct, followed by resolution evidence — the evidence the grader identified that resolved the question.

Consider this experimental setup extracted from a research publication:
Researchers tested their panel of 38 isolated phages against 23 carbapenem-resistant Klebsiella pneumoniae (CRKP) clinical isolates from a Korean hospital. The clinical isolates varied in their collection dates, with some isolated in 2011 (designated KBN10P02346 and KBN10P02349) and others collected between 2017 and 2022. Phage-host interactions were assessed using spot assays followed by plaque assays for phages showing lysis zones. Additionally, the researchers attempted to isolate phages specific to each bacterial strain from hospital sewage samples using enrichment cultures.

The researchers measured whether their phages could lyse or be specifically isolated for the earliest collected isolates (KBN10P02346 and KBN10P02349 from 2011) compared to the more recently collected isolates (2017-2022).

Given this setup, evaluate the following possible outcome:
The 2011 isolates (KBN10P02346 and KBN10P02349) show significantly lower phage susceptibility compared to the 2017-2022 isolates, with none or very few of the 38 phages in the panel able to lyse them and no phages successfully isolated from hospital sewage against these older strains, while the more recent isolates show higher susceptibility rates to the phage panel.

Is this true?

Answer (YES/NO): YES